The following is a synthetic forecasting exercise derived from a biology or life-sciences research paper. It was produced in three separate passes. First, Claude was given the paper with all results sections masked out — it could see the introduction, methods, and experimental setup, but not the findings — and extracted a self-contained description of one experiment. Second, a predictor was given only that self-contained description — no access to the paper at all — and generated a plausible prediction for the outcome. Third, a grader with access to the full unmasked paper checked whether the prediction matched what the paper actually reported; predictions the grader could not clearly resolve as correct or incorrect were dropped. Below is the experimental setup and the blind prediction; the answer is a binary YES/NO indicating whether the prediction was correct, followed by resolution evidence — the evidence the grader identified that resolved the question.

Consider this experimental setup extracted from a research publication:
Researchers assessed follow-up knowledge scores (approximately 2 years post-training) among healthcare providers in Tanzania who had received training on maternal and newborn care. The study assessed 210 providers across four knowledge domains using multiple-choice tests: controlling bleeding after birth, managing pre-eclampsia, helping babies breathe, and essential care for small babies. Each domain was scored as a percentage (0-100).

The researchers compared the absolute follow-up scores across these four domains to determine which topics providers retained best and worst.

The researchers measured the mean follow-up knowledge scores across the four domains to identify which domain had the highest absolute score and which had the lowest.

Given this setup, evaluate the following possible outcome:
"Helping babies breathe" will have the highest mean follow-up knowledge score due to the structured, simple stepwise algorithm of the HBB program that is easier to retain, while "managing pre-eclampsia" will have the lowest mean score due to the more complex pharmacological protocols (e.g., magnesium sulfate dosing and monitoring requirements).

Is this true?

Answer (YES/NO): YES